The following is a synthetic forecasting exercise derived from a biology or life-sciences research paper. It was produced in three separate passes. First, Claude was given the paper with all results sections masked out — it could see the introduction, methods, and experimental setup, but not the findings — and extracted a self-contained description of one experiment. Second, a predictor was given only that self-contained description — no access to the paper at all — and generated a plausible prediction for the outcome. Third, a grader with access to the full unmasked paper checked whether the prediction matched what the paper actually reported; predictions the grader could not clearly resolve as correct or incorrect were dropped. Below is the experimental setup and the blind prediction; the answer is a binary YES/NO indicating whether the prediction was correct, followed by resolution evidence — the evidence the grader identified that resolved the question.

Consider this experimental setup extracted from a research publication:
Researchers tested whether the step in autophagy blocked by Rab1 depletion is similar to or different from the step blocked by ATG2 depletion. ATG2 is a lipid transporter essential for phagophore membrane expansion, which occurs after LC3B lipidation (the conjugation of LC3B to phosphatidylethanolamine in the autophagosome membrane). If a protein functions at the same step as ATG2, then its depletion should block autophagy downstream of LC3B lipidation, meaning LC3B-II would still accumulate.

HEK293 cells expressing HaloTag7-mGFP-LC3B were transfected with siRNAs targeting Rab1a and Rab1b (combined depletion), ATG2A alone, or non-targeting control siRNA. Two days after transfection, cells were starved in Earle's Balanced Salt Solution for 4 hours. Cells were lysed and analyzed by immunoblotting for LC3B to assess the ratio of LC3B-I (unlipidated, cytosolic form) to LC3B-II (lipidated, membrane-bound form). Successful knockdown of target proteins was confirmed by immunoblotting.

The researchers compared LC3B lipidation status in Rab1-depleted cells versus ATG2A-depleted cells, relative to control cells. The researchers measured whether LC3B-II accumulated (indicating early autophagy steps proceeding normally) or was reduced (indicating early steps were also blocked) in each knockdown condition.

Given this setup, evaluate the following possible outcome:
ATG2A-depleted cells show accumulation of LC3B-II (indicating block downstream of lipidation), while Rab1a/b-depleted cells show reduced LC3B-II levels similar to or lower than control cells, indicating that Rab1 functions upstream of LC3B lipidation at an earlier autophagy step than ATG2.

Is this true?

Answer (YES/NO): NO